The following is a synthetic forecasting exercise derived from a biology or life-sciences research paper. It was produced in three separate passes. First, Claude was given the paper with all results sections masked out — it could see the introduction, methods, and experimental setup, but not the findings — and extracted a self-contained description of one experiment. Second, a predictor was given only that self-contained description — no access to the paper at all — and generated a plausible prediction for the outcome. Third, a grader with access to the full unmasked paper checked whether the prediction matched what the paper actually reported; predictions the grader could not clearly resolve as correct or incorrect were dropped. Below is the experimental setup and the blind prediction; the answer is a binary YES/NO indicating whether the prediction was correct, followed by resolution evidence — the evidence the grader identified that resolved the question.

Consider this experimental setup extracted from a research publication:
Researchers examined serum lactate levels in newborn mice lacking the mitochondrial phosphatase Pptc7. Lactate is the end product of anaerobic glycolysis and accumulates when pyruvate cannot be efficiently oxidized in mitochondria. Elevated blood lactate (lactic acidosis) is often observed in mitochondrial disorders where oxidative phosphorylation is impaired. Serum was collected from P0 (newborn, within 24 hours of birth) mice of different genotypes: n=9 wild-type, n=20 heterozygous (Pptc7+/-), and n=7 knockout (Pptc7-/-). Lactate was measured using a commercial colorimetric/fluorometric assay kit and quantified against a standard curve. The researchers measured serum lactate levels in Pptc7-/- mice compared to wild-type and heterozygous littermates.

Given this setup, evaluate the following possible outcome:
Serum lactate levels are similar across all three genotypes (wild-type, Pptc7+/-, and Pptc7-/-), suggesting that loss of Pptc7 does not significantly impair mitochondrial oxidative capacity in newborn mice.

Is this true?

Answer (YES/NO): NO